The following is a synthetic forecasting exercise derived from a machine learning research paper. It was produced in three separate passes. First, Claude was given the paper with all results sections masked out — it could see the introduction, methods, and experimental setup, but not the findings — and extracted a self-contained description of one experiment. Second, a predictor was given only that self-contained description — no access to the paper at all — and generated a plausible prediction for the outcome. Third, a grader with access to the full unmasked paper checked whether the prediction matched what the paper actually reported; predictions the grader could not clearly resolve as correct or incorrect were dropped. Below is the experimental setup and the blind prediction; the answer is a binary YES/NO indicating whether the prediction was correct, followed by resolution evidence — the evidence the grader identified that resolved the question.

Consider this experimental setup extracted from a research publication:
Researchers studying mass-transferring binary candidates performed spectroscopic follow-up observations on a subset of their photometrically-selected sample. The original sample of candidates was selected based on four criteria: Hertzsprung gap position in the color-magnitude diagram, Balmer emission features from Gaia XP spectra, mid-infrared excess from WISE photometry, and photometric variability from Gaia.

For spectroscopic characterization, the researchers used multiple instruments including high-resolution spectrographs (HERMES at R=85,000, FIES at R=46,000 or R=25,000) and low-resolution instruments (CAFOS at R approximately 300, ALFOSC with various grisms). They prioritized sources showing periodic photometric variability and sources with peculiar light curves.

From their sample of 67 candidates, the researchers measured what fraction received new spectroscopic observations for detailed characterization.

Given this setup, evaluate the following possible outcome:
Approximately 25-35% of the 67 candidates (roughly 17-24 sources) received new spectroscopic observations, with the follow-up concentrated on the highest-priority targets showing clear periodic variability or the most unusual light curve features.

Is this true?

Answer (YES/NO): NO